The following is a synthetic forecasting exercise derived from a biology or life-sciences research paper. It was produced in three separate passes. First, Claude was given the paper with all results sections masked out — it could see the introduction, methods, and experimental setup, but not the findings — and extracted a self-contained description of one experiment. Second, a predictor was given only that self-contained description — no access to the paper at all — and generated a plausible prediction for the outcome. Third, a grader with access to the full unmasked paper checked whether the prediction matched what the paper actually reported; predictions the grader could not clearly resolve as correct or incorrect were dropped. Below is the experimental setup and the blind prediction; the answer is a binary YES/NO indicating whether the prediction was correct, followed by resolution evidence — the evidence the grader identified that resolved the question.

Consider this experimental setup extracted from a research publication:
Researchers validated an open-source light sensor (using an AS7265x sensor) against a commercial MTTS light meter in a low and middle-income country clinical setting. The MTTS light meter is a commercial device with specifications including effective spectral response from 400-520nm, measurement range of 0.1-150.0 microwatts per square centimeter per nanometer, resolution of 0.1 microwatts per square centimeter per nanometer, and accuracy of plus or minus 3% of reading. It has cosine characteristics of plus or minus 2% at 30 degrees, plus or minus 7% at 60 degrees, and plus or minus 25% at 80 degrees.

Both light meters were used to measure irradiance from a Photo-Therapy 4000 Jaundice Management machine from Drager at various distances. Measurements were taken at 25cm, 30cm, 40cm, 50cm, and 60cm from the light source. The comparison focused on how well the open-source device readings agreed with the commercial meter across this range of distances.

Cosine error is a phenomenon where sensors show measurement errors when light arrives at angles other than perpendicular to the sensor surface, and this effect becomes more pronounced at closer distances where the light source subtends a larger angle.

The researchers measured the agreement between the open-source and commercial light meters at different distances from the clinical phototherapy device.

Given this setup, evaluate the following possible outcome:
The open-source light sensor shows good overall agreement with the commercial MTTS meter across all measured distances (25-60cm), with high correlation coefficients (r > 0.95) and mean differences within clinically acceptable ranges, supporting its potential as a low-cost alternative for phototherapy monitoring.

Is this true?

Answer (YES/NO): NO